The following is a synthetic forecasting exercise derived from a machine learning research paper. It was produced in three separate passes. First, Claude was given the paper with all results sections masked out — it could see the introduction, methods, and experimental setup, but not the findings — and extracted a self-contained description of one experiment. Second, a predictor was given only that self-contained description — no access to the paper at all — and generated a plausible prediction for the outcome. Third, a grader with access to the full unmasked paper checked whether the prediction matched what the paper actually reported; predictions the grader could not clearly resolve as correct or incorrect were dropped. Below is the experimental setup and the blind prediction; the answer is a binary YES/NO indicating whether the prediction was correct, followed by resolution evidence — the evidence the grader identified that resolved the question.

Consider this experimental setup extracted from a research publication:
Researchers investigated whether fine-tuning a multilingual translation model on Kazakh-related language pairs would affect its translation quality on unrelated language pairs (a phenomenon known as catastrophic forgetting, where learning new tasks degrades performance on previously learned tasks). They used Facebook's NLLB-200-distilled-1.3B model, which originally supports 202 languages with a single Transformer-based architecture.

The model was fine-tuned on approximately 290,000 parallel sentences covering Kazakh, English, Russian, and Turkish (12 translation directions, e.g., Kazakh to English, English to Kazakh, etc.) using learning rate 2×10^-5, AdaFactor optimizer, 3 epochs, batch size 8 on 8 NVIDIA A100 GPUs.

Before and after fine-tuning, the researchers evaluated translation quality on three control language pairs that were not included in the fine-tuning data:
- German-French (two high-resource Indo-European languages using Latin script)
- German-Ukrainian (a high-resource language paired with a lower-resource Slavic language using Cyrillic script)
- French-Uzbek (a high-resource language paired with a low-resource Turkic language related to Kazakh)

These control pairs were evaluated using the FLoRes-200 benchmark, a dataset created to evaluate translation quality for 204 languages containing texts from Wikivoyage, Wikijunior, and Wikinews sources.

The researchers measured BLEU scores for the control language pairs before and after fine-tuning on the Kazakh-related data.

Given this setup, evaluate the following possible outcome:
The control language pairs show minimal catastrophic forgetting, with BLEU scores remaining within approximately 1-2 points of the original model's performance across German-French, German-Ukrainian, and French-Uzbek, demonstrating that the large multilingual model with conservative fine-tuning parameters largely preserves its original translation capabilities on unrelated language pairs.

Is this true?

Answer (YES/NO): NO